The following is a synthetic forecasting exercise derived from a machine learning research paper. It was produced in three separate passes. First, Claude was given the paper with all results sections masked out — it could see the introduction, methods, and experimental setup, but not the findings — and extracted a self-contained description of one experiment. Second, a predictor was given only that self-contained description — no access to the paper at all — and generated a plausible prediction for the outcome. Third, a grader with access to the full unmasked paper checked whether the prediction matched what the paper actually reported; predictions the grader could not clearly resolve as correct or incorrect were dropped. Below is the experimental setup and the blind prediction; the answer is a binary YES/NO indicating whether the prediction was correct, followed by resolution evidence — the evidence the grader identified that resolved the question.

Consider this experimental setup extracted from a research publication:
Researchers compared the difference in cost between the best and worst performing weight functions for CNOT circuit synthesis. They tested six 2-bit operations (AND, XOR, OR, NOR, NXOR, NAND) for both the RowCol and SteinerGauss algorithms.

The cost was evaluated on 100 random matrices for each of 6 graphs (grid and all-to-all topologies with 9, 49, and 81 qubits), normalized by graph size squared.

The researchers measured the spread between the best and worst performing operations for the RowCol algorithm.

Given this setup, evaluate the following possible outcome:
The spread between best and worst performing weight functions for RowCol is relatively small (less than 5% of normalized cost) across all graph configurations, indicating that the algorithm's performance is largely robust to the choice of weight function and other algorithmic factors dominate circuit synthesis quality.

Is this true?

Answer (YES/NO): NO